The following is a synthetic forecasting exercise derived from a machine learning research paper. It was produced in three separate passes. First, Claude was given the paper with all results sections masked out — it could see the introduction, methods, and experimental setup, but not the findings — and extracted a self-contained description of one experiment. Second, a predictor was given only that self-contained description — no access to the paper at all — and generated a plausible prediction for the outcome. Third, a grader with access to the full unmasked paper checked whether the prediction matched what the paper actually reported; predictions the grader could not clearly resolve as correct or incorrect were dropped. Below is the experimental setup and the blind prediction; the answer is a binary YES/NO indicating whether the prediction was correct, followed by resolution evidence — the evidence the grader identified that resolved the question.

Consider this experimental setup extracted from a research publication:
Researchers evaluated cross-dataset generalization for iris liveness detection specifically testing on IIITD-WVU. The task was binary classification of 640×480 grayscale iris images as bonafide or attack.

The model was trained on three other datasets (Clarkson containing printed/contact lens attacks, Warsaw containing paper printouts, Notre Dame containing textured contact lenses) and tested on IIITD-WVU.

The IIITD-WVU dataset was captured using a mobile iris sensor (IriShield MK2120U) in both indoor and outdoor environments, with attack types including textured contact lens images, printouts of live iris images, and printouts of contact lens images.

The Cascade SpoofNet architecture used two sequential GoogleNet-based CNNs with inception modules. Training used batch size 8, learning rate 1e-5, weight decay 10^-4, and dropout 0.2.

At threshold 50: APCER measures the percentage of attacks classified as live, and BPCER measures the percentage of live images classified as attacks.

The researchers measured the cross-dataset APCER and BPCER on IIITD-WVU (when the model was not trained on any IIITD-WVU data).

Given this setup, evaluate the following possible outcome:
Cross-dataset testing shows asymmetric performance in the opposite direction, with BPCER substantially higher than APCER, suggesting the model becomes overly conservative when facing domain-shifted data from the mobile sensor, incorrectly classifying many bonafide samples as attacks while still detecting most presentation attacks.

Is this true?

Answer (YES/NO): NO